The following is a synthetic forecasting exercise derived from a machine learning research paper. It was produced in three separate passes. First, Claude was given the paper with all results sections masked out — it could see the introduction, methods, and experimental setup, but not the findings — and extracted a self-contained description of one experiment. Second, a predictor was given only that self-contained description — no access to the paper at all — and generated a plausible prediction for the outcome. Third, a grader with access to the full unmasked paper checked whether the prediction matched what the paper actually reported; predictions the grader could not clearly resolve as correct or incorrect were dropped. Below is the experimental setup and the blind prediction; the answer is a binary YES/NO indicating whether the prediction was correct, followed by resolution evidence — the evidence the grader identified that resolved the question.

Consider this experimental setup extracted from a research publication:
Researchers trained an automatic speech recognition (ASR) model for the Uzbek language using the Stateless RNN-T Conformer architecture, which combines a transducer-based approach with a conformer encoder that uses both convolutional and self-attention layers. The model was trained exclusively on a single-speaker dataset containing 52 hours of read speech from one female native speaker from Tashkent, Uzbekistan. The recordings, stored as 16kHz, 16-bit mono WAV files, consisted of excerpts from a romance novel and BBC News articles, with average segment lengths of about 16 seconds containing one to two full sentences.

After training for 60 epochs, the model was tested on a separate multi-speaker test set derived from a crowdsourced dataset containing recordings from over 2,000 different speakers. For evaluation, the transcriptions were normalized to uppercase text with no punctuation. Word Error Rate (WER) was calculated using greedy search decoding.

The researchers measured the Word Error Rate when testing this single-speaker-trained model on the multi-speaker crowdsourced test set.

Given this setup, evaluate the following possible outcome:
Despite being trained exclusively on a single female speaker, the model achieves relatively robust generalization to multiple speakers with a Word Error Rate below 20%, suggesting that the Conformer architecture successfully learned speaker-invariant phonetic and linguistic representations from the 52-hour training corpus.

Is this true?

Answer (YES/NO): NO